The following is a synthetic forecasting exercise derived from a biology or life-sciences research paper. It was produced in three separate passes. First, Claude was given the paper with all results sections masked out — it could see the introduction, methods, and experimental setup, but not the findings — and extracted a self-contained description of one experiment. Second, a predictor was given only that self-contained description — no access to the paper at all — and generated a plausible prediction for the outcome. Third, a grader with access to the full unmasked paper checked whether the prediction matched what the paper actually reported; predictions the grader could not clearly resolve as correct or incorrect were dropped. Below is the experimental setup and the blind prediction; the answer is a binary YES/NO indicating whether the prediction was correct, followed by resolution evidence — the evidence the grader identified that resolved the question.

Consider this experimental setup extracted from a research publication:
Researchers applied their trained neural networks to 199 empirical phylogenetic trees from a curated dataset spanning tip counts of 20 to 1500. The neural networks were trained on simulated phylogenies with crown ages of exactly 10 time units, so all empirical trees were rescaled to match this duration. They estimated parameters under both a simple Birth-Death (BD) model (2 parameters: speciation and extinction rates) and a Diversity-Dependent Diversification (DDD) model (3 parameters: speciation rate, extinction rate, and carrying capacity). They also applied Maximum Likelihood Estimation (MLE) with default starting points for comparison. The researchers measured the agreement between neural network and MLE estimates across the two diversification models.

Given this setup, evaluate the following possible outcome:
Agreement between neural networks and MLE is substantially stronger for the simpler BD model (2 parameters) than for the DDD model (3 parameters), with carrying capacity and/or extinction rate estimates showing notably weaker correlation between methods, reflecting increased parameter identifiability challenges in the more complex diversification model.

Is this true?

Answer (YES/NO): YES